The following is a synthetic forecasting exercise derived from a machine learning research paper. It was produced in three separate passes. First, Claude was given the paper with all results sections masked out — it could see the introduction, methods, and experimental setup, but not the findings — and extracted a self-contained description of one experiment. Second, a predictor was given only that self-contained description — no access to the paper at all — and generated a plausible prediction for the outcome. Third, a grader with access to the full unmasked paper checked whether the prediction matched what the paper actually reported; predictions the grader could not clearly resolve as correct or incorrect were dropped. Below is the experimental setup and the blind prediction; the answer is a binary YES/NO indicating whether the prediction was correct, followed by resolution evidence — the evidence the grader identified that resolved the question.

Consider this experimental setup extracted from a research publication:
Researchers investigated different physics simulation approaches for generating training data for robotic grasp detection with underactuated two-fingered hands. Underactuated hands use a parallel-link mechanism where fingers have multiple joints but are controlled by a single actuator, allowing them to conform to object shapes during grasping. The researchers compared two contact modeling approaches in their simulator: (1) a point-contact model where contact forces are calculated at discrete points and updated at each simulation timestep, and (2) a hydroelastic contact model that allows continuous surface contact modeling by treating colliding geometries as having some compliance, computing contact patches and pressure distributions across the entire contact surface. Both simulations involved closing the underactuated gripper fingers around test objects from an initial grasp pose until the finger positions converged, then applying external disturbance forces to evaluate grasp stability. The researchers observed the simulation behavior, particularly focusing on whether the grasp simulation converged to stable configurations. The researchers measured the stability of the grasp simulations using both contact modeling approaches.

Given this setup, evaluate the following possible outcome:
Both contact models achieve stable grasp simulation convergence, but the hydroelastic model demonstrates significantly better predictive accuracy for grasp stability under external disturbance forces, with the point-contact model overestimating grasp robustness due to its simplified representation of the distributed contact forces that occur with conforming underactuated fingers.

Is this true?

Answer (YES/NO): NO